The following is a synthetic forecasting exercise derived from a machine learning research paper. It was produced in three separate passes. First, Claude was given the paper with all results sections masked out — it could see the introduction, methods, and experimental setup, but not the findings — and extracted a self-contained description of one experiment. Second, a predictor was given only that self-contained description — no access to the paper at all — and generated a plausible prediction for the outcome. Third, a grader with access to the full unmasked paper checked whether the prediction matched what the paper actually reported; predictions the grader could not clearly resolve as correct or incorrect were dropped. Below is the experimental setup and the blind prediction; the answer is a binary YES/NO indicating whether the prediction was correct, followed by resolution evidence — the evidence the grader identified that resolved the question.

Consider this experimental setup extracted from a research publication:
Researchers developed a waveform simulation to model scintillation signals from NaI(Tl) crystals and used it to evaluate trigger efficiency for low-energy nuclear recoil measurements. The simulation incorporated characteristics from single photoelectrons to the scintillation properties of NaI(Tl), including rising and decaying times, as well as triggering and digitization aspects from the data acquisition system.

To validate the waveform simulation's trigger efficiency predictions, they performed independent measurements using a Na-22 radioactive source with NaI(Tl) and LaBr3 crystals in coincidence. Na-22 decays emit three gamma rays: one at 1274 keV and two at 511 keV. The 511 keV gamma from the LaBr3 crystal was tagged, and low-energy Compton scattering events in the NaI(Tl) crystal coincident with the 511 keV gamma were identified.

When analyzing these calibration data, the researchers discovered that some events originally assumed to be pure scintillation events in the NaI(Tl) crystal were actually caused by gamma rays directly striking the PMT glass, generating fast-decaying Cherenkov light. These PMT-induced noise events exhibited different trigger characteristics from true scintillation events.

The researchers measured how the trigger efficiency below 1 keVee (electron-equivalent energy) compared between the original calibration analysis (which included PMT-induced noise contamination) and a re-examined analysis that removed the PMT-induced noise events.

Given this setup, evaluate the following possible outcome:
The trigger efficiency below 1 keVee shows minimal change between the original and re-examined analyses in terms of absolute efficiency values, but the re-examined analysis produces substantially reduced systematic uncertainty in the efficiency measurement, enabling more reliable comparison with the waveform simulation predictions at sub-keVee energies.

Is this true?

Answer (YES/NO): NO